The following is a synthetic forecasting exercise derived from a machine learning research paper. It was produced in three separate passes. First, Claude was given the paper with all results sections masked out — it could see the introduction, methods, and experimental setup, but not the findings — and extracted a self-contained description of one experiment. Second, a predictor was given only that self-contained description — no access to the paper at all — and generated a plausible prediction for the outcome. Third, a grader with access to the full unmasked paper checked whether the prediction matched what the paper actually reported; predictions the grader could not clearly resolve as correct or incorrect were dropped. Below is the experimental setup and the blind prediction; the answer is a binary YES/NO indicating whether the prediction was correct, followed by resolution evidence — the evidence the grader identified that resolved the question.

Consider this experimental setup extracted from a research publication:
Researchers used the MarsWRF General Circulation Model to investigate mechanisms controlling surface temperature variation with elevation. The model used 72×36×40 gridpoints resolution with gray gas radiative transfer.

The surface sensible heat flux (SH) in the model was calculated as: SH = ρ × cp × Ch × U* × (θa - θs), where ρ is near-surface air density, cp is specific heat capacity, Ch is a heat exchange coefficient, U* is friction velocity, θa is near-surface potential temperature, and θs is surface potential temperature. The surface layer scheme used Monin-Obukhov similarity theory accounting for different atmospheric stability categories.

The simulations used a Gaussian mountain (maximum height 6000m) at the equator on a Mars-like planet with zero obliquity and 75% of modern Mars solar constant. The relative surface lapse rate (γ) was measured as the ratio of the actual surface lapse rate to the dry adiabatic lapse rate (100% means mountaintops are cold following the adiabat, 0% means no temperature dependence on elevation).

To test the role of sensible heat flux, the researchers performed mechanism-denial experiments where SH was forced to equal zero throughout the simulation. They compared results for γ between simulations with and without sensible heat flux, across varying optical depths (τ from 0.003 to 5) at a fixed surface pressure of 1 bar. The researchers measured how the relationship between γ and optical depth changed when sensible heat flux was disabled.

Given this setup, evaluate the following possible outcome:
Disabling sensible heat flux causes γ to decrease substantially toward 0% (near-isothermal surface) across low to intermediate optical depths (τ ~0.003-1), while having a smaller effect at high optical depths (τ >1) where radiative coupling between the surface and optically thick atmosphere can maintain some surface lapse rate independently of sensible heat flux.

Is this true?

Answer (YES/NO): YES